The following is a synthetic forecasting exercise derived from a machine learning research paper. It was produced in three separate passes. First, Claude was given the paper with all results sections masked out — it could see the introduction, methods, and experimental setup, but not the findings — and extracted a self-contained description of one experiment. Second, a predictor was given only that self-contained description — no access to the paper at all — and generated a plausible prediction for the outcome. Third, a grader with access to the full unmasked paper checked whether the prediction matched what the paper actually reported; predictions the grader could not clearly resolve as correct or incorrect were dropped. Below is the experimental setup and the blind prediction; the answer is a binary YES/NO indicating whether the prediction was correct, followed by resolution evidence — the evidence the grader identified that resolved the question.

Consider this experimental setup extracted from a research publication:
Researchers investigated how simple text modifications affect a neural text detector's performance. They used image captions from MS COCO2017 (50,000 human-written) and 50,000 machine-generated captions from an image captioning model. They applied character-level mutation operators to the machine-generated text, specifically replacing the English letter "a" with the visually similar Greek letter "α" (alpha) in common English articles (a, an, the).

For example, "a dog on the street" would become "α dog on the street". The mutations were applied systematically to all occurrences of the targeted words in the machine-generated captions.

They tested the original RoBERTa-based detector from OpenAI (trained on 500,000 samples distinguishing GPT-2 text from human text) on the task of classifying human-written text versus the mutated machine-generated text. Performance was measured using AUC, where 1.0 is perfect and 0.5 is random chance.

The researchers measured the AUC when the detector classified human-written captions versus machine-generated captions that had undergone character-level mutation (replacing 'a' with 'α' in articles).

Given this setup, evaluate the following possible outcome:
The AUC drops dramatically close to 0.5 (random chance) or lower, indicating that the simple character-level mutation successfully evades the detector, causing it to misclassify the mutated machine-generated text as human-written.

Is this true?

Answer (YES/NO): YES